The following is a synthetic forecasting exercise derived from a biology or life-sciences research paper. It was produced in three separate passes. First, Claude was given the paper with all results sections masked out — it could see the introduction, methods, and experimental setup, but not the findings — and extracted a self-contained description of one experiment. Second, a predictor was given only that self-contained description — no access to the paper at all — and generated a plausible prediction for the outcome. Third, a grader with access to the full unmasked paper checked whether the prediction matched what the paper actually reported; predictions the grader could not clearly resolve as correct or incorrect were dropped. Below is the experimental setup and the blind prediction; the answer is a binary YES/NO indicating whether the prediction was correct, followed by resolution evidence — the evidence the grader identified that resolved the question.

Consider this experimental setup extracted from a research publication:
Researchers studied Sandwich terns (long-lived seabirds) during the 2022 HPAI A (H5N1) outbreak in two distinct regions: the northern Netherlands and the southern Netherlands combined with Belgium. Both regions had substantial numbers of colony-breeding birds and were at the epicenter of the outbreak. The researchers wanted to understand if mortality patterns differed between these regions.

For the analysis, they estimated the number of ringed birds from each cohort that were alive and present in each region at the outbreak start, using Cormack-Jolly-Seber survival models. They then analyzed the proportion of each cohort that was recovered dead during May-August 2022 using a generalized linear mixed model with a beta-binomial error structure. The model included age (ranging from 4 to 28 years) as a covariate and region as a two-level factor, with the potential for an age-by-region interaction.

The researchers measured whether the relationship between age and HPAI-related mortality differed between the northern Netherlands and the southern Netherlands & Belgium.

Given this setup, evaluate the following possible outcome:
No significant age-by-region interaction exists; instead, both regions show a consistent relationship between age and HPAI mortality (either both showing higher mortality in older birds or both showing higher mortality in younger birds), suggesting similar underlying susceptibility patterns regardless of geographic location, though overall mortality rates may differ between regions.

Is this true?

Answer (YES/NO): YES